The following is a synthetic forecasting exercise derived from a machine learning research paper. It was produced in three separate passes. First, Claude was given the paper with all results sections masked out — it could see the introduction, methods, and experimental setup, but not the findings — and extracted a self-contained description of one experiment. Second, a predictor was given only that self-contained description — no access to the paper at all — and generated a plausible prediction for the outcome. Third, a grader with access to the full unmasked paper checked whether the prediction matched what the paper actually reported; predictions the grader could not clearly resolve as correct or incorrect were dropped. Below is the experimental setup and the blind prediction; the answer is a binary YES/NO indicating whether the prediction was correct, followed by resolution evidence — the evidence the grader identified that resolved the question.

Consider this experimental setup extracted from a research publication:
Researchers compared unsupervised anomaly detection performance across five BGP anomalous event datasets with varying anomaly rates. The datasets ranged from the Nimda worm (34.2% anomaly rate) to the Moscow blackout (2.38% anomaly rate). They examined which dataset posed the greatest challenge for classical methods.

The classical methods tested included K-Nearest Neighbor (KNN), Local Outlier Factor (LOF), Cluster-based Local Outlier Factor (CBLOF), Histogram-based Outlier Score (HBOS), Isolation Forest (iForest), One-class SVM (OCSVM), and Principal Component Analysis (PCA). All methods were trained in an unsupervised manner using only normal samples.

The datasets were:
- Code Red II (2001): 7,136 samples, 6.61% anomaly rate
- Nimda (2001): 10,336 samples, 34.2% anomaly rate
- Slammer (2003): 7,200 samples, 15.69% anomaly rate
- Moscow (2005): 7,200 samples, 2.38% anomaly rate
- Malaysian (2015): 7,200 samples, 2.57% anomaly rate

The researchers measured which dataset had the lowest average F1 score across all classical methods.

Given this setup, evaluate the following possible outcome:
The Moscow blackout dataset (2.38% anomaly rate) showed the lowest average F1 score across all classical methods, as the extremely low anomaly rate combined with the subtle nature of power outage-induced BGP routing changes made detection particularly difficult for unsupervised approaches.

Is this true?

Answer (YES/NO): NO